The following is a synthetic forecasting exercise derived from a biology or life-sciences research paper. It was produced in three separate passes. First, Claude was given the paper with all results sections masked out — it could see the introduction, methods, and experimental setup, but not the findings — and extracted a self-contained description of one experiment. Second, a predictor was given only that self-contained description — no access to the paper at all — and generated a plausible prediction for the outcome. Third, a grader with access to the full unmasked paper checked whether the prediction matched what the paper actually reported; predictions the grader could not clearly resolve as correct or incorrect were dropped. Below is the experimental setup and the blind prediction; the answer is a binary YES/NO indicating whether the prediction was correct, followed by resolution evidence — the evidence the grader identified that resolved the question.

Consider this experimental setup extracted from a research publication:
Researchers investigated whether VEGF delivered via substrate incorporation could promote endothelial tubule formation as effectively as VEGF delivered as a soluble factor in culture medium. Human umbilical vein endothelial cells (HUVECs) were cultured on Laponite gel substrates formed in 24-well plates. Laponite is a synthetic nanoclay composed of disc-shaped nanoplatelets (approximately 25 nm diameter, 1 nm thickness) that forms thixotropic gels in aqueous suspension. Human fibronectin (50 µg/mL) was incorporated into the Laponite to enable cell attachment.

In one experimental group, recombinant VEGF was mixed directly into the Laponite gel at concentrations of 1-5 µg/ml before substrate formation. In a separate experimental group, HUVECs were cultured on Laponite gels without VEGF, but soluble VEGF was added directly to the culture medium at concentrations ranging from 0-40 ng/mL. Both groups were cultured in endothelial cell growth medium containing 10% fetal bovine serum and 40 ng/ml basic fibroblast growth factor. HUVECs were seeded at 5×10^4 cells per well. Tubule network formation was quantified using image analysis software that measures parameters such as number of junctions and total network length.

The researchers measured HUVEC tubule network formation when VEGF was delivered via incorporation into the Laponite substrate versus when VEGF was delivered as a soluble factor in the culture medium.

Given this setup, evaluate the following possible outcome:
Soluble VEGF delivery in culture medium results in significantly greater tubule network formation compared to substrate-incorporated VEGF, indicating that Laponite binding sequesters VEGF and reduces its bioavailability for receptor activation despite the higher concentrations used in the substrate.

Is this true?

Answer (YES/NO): YES